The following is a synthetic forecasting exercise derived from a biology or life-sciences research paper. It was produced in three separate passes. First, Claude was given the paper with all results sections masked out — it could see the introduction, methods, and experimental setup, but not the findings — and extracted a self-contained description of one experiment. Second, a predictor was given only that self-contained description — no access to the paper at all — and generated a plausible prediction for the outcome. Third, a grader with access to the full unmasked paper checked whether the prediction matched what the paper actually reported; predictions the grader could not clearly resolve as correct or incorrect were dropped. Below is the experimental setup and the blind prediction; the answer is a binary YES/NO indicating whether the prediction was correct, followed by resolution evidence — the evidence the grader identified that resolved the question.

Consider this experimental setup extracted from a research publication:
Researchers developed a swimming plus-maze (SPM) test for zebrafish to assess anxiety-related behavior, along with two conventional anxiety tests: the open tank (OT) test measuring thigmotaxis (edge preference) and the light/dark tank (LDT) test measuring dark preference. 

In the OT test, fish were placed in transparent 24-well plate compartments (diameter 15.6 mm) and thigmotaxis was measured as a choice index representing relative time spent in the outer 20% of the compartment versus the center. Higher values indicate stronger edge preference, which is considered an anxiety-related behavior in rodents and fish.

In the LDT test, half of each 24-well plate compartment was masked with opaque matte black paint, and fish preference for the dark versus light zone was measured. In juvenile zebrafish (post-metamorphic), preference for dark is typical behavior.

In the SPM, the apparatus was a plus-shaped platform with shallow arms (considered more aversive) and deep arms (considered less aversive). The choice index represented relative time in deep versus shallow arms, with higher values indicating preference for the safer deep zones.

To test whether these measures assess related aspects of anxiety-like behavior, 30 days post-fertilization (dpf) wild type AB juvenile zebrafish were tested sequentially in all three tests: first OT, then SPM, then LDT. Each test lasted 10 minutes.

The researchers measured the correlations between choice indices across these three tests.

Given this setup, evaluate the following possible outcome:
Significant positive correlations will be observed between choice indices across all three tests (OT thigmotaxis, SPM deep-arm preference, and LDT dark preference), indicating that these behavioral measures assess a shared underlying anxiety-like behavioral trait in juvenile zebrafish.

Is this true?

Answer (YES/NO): NO